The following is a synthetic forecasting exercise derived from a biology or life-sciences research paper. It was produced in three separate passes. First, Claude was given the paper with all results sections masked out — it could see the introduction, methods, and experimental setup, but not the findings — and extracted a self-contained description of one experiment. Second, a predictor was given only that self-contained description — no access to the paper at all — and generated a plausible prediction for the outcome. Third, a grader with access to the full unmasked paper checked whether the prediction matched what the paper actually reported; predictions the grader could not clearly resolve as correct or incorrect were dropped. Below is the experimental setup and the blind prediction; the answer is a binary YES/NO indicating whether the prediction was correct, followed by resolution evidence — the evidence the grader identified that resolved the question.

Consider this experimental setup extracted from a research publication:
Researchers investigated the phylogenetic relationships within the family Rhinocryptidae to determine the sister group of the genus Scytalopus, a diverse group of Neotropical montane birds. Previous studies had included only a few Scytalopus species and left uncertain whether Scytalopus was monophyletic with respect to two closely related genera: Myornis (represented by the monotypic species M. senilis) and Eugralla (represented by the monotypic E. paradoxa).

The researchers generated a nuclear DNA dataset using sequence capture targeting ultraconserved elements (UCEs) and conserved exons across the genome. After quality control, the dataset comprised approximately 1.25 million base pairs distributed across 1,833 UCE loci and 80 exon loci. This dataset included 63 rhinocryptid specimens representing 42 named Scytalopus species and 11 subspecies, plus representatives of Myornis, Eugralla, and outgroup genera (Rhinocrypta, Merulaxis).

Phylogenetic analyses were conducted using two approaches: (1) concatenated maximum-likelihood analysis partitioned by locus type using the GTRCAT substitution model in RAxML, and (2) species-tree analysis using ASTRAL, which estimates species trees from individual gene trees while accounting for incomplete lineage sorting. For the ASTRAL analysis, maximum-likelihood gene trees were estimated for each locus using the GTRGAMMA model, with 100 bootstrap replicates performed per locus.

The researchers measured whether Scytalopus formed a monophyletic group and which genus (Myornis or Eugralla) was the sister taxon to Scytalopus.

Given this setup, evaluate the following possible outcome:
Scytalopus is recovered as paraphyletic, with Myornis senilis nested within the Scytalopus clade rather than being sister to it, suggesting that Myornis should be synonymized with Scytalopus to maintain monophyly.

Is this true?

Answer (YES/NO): NO